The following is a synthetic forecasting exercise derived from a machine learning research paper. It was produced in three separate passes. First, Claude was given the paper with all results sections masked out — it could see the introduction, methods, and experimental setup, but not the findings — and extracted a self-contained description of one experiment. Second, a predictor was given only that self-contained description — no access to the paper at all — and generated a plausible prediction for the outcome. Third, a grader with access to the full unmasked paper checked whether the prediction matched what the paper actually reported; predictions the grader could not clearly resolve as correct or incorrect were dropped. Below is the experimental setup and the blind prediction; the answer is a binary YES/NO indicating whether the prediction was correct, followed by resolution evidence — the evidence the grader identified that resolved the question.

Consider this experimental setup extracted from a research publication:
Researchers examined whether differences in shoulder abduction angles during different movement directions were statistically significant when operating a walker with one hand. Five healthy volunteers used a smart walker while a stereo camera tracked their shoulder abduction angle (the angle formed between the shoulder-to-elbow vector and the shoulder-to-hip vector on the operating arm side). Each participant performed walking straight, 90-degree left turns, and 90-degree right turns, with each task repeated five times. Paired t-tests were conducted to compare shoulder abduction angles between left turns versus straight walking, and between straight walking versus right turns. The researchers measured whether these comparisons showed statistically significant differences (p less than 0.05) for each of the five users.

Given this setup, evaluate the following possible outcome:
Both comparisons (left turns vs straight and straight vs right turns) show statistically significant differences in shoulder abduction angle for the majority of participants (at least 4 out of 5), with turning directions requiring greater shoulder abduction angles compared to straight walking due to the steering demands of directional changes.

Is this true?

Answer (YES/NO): NO